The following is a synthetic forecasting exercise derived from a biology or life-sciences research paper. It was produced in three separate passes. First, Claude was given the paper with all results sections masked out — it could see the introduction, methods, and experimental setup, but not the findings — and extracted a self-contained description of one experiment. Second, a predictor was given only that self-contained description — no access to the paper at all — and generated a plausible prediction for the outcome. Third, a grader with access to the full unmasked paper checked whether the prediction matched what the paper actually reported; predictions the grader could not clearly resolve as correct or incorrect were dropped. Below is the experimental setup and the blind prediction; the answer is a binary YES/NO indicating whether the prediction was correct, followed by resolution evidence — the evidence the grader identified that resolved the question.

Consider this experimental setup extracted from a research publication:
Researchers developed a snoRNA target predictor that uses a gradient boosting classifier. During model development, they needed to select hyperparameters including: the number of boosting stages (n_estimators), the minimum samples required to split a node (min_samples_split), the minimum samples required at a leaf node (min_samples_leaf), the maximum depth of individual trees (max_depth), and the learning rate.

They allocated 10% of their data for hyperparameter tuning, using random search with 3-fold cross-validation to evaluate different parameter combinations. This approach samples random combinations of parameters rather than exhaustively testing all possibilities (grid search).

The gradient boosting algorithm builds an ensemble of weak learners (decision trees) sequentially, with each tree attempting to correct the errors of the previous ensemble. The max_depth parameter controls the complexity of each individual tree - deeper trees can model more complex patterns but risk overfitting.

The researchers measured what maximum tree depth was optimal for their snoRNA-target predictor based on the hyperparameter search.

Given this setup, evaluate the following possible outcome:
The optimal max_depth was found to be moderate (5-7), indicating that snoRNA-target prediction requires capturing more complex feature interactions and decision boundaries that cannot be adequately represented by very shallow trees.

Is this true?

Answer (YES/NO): NO